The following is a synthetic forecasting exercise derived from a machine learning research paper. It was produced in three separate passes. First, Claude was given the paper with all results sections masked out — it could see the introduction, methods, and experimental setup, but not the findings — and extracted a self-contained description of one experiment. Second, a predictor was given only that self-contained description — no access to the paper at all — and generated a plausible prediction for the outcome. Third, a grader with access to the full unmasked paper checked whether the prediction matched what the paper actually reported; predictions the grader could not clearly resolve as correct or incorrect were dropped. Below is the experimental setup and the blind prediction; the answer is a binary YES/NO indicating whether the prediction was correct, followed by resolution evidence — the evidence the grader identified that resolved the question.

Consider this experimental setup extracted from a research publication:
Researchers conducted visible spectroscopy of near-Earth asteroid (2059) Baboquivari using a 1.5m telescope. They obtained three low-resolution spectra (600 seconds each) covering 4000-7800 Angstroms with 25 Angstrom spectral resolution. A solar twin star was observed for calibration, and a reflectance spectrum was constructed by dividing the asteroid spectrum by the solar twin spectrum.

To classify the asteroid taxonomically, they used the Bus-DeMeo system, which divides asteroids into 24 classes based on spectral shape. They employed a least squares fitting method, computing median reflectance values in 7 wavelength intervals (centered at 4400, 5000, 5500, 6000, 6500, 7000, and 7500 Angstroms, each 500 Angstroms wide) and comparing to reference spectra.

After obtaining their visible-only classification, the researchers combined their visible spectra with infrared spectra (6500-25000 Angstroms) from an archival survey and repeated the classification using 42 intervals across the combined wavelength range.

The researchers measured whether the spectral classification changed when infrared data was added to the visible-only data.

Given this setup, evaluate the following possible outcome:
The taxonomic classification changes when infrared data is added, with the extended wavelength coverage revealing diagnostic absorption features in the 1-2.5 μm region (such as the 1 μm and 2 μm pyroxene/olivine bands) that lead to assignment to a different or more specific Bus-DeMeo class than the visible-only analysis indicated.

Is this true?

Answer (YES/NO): NO